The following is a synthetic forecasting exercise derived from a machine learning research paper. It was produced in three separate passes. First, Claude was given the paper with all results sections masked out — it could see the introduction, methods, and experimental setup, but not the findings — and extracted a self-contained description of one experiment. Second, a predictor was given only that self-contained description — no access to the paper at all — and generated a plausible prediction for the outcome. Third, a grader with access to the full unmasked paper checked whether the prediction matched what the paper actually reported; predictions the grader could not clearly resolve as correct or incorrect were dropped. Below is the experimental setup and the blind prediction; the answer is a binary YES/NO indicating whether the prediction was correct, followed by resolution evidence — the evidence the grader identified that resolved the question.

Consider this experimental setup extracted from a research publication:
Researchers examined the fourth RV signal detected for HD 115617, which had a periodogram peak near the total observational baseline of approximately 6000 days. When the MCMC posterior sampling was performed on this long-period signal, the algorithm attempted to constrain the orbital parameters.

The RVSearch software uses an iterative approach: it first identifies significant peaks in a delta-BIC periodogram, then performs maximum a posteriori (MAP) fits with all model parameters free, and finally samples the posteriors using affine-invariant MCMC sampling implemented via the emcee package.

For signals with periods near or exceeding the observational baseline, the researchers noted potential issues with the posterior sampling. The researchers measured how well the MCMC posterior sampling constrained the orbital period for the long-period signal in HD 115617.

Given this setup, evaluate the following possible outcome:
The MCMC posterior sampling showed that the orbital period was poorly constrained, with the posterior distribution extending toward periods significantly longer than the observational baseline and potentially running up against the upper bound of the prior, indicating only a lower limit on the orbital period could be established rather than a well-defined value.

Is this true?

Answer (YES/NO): NO